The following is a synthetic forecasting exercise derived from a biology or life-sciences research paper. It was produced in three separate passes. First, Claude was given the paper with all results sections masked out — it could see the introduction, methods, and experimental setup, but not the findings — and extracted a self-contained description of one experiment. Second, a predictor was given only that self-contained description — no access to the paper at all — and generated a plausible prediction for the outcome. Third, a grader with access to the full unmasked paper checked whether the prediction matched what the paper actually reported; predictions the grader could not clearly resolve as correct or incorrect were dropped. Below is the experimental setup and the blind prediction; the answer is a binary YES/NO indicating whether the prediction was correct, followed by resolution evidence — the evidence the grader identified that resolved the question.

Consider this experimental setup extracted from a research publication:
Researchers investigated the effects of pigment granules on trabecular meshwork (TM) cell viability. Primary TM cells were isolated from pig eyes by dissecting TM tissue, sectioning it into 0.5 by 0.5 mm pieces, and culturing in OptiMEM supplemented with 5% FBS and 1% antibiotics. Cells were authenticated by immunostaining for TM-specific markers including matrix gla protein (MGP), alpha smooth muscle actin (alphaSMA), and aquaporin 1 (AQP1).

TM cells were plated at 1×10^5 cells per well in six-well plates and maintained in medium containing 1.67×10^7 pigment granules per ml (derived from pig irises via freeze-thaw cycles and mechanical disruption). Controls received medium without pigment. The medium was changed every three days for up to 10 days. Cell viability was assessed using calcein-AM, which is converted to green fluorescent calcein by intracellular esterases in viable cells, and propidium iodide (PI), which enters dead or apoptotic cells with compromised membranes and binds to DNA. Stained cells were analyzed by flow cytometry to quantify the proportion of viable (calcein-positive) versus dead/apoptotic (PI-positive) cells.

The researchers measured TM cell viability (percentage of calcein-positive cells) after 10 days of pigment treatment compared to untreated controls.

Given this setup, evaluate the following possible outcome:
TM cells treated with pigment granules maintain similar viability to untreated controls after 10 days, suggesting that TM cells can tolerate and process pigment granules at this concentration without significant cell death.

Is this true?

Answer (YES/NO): YES